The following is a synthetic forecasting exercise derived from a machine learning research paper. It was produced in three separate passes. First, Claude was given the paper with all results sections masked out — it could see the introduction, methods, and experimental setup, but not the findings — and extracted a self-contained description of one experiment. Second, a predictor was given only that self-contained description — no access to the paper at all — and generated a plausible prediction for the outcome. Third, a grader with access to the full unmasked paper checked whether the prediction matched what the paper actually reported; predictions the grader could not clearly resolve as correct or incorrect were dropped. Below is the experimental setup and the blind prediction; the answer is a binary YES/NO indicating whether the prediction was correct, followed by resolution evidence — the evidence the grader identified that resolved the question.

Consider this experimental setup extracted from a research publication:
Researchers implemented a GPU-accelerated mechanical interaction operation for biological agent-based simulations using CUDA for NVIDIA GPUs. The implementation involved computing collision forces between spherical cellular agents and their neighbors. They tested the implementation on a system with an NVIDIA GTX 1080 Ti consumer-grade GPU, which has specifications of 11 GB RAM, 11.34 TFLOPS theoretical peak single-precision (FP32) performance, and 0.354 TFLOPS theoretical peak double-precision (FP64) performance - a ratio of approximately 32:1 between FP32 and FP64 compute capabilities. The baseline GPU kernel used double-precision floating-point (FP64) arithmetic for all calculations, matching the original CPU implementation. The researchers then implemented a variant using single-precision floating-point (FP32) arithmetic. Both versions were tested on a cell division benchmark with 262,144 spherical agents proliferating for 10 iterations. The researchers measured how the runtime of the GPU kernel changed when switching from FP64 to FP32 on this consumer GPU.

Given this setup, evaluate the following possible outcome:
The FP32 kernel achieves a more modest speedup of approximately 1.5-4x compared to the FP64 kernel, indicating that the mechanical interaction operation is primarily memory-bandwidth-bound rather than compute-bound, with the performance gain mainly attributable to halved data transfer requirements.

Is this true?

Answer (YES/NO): YES